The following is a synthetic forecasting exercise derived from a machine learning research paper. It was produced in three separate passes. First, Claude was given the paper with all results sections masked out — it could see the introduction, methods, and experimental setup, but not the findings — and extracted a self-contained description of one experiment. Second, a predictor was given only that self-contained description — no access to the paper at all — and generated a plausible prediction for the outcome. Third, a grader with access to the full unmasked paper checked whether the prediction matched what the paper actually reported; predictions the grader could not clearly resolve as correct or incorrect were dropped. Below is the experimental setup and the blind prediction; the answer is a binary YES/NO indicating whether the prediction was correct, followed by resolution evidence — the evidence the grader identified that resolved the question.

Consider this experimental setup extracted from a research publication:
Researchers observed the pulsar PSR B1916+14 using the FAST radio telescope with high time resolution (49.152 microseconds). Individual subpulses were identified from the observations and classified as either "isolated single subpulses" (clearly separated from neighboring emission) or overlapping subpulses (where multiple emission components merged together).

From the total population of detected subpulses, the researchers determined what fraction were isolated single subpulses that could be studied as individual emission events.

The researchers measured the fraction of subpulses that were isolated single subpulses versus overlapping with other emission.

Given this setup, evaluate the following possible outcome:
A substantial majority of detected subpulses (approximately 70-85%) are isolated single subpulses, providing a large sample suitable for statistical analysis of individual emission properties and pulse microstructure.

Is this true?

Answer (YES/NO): NO